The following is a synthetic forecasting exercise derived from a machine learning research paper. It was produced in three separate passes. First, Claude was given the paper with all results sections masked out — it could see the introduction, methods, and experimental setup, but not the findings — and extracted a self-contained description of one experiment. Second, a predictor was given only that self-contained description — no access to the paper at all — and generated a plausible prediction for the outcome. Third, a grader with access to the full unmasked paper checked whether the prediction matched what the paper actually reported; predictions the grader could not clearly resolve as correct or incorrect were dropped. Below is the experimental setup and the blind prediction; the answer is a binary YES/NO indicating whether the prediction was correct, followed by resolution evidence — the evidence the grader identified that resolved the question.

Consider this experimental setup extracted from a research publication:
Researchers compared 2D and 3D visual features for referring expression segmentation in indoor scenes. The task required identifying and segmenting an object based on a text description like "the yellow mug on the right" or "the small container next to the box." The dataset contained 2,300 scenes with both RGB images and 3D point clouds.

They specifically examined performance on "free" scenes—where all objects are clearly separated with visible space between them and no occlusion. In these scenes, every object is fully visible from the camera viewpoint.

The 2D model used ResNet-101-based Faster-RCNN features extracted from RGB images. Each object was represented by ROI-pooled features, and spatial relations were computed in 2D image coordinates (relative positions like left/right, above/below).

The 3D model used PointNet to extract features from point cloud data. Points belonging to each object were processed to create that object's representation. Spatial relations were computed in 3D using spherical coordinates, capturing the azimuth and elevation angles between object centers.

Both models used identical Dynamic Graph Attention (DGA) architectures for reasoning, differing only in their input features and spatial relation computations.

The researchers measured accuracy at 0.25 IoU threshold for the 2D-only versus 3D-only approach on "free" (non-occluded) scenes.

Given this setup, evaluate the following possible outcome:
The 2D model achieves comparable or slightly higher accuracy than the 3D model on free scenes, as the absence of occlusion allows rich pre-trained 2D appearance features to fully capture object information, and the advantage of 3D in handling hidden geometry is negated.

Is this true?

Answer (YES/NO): NO